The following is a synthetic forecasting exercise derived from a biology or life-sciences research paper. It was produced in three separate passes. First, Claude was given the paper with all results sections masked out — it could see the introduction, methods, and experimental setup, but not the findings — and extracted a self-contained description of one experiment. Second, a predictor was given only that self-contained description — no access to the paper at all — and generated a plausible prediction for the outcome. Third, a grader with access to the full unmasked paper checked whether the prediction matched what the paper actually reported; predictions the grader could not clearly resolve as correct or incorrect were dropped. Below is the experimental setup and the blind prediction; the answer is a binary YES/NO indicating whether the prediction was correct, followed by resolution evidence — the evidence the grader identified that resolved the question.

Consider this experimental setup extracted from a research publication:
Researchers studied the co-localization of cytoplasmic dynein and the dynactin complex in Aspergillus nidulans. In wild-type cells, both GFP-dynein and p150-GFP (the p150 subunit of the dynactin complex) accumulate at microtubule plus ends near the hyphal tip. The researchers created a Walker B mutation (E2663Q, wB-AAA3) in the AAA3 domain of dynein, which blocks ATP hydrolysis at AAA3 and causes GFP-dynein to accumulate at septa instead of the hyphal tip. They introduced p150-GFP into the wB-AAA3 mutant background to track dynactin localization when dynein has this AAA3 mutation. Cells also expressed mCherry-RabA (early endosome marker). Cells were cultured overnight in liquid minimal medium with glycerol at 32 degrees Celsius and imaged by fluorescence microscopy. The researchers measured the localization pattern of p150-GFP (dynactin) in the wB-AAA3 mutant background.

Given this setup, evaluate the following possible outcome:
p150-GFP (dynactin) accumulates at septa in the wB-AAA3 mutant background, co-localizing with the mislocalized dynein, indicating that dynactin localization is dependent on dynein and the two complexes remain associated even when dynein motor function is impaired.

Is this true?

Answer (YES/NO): YES